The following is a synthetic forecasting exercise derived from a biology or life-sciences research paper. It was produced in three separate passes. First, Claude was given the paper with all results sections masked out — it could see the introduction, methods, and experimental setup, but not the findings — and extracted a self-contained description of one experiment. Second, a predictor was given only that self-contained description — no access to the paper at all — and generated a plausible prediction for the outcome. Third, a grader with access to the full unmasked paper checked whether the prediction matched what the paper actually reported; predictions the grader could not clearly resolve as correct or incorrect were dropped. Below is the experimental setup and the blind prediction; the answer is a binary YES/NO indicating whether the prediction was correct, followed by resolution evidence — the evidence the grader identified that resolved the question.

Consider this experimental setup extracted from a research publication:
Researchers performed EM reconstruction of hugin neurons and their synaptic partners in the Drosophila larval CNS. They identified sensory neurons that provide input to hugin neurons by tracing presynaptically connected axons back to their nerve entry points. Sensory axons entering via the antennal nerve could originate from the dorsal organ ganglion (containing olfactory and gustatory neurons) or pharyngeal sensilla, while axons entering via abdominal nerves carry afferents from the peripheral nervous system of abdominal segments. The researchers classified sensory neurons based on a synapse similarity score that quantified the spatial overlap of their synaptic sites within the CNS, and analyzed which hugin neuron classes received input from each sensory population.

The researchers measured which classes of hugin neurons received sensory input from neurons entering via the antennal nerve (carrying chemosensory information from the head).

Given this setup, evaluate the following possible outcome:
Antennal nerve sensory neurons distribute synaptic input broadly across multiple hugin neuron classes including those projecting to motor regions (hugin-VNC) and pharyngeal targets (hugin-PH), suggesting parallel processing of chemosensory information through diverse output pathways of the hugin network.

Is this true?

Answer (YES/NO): NO